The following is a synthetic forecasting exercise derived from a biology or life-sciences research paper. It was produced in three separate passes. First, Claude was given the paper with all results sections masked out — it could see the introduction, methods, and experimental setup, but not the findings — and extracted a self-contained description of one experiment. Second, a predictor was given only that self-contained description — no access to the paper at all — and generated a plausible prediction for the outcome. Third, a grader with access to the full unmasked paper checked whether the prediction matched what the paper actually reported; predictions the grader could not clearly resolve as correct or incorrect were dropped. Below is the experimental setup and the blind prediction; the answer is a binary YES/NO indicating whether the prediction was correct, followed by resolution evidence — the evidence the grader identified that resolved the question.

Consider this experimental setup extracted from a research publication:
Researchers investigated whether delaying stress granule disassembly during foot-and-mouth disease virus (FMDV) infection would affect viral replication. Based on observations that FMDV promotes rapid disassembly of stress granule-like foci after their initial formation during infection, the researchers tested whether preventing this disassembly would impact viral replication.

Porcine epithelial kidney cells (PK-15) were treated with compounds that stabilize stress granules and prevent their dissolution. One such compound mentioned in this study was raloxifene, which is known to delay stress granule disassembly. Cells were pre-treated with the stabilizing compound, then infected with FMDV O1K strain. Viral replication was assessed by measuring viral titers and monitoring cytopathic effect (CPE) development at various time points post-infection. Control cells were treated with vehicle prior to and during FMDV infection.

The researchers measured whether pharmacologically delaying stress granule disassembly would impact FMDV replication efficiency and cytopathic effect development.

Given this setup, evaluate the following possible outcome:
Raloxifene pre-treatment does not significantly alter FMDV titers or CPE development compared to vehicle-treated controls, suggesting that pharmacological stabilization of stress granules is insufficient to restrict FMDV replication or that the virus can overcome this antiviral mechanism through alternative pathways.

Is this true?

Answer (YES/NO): NO